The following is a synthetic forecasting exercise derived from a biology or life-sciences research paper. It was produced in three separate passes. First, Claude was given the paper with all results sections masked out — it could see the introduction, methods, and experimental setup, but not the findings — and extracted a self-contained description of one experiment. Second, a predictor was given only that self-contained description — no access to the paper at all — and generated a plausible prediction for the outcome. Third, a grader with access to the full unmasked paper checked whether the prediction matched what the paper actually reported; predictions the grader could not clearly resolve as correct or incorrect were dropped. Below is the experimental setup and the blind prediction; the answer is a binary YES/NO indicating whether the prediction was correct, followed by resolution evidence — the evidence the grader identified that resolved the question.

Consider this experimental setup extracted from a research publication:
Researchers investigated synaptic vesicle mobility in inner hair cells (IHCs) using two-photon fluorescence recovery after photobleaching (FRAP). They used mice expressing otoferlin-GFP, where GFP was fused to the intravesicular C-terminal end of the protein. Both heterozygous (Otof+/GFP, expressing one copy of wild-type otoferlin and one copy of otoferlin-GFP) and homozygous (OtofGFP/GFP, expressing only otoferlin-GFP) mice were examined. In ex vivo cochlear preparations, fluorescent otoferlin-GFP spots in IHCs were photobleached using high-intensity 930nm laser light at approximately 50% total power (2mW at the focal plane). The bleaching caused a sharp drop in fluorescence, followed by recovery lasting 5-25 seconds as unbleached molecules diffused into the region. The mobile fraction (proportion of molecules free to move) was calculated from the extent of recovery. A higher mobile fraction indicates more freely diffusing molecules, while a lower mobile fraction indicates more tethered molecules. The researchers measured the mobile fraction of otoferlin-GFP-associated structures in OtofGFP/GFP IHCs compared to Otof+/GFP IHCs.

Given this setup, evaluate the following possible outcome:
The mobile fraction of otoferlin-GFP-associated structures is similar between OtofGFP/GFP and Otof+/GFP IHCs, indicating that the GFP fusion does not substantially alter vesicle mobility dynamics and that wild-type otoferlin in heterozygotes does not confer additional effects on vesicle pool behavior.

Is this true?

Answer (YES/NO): NO